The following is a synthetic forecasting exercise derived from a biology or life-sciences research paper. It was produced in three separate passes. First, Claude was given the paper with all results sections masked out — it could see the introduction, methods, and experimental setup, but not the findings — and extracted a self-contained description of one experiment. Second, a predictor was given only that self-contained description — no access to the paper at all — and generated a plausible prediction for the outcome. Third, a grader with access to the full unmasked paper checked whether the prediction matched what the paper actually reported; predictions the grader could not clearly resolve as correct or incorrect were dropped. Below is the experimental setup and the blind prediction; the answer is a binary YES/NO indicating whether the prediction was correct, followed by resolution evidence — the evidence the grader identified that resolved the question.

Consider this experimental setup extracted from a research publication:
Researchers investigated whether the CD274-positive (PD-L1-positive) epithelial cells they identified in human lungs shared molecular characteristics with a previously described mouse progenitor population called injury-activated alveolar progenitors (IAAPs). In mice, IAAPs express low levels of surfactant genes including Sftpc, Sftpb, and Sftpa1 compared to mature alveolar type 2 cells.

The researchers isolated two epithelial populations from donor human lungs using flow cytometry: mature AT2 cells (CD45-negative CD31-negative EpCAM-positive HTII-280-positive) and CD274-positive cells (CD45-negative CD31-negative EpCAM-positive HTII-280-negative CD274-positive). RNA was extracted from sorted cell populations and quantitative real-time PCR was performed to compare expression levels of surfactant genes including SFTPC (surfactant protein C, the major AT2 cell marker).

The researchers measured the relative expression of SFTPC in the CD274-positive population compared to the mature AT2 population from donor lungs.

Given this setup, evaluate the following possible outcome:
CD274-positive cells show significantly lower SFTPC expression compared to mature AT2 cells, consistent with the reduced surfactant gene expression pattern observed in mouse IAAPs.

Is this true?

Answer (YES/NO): YES